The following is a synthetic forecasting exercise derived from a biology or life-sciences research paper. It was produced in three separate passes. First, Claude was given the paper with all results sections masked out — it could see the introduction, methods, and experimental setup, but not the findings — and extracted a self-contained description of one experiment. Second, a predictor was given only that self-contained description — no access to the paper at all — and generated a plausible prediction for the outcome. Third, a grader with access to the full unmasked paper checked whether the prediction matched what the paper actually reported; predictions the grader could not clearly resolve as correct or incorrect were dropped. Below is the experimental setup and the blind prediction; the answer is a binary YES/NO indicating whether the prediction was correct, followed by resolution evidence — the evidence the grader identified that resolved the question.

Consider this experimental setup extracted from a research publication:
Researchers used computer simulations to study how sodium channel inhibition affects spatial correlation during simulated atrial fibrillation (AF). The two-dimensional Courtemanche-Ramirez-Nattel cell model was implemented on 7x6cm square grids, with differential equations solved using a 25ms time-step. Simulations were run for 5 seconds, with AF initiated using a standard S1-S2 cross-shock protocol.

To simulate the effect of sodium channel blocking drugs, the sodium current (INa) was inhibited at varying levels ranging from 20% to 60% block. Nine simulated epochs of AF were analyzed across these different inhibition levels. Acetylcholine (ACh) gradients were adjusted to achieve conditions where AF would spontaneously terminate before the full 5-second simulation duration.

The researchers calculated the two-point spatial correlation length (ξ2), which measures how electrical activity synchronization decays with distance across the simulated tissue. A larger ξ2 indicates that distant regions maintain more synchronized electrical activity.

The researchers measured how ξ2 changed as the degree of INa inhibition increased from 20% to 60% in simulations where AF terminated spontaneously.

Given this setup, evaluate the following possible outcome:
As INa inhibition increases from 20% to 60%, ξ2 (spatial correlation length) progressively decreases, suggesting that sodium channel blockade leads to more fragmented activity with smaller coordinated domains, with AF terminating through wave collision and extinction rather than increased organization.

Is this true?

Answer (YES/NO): NO